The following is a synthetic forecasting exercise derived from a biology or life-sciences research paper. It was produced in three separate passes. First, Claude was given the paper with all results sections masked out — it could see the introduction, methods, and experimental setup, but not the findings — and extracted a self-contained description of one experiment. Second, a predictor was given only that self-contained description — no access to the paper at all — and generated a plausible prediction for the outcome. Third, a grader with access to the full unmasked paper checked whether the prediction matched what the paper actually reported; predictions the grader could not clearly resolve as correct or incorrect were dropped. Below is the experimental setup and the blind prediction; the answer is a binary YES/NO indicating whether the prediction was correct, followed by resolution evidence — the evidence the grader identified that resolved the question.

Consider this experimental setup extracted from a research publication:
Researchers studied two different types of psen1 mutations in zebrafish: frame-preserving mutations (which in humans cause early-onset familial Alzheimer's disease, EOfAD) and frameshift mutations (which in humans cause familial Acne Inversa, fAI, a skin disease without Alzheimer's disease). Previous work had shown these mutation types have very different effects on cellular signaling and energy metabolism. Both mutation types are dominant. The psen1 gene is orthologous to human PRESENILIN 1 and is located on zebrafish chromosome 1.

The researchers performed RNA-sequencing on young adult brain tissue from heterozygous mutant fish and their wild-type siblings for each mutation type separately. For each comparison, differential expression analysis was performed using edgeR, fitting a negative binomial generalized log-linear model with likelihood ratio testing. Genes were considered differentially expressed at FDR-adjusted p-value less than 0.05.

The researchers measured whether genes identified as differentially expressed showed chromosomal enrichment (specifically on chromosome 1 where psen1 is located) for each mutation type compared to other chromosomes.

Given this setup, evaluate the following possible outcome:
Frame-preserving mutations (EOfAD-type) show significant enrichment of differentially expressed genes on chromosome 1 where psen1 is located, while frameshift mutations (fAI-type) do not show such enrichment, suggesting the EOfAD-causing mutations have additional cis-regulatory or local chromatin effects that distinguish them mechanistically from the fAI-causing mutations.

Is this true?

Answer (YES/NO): NO